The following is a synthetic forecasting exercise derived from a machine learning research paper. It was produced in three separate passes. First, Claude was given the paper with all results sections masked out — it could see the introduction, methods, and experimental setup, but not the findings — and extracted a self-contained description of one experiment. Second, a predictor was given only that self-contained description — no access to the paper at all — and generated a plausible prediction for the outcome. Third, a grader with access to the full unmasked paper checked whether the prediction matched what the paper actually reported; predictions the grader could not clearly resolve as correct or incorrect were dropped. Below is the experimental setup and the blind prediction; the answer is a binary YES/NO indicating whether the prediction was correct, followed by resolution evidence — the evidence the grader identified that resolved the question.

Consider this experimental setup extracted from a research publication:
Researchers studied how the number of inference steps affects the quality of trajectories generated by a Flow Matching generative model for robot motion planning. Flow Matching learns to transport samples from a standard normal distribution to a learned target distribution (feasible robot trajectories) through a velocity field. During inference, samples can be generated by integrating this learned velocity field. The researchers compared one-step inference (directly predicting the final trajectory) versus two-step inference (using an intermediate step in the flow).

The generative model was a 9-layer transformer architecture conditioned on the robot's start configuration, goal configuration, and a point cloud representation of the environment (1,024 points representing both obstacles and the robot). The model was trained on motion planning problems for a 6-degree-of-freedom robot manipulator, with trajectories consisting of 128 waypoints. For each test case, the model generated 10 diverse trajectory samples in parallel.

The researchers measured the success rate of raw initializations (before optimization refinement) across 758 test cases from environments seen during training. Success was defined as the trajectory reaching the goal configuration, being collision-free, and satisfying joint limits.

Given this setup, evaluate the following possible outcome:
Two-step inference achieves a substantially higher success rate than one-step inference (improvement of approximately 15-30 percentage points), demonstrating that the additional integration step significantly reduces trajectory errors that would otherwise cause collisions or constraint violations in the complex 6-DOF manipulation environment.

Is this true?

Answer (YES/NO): NO